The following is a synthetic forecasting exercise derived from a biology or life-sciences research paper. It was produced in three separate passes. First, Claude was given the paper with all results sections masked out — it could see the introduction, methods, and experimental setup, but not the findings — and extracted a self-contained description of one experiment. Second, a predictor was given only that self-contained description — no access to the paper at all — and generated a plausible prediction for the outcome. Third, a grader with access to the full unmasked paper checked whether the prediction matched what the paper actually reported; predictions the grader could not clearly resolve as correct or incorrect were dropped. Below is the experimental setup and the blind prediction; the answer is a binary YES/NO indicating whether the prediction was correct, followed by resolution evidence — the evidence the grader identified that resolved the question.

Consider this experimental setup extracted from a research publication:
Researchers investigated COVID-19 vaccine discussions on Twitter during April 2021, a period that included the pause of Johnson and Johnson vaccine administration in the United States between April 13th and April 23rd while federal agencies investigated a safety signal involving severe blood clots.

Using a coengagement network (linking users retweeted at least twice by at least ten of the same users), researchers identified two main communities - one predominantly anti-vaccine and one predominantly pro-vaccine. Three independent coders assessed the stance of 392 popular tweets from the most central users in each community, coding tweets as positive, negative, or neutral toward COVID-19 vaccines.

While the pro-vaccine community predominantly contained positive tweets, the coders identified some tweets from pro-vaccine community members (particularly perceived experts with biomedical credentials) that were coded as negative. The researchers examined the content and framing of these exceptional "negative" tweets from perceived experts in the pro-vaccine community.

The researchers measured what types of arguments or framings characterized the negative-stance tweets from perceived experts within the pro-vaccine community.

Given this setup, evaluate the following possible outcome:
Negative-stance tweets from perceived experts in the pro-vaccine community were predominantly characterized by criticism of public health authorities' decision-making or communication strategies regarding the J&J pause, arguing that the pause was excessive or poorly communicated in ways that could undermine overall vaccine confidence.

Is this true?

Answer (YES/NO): NO